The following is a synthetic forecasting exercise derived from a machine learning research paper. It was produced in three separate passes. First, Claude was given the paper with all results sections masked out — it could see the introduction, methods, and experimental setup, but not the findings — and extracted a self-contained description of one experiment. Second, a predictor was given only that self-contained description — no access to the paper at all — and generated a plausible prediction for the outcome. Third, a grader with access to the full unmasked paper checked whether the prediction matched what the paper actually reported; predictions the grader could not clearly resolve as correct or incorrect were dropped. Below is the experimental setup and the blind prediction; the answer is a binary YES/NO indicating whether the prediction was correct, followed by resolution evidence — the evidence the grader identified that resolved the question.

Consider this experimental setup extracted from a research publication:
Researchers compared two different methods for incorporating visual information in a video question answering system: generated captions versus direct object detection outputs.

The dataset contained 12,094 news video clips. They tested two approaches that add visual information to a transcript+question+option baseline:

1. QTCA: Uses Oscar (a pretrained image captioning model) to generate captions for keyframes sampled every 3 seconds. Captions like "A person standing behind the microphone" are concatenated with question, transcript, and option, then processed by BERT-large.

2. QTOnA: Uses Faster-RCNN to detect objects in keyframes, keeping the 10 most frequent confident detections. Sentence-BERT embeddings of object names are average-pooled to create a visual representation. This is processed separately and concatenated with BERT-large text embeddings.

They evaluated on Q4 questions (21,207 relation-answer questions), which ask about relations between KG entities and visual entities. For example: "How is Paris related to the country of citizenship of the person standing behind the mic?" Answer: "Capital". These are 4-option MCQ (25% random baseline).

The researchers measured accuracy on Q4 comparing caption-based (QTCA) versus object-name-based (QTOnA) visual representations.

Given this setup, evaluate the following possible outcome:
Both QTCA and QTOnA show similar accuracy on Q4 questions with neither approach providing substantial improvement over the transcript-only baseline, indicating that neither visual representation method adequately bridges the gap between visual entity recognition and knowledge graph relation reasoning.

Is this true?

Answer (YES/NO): NO